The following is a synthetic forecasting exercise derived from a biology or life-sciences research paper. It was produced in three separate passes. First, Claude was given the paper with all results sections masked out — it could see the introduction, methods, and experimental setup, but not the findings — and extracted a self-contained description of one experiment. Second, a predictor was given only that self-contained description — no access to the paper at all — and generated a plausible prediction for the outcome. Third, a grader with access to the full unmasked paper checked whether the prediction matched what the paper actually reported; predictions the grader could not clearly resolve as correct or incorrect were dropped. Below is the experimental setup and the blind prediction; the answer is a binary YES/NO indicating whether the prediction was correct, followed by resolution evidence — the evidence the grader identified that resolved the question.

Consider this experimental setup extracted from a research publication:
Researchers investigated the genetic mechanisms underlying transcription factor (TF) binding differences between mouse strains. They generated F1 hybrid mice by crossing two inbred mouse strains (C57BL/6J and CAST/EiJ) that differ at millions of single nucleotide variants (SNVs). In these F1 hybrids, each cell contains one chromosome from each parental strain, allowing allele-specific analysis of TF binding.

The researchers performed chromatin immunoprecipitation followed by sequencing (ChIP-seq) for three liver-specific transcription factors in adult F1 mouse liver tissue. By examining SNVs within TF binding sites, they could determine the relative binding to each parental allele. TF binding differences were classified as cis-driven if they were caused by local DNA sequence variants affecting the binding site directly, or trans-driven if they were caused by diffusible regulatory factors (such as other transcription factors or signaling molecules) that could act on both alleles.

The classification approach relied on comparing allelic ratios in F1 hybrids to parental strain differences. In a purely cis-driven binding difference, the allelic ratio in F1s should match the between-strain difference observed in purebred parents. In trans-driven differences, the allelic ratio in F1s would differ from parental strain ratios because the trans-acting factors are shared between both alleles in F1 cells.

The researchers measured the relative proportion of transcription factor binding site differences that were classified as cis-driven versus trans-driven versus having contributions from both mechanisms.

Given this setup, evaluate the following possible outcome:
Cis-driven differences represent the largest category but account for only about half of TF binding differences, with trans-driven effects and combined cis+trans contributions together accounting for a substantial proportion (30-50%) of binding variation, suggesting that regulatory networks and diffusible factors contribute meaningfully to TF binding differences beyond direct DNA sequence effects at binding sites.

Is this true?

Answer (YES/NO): NO